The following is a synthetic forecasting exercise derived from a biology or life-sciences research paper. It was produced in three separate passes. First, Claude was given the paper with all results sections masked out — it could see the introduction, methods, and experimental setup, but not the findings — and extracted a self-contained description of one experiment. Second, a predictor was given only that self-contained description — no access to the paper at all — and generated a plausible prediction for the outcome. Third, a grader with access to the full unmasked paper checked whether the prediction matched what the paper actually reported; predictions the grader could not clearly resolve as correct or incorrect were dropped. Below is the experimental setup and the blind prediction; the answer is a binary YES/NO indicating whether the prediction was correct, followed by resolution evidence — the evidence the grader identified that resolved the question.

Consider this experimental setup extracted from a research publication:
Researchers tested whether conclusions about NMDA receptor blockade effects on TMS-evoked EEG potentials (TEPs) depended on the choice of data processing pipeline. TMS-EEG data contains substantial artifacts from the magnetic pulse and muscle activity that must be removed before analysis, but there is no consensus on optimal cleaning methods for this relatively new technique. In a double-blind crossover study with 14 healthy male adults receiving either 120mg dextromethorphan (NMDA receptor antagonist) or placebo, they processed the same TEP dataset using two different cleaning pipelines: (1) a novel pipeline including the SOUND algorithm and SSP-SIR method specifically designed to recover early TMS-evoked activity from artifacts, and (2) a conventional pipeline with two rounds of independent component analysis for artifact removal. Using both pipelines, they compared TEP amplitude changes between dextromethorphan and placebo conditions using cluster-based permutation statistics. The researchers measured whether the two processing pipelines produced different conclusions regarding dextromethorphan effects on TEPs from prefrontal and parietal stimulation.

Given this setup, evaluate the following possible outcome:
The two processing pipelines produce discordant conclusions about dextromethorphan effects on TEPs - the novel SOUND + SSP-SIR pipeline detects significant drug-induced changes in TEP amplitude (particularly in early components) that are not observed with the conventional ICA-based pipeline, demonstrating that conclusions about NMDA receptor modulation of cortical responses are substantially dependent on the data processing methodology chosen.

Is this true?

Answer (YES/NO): NO